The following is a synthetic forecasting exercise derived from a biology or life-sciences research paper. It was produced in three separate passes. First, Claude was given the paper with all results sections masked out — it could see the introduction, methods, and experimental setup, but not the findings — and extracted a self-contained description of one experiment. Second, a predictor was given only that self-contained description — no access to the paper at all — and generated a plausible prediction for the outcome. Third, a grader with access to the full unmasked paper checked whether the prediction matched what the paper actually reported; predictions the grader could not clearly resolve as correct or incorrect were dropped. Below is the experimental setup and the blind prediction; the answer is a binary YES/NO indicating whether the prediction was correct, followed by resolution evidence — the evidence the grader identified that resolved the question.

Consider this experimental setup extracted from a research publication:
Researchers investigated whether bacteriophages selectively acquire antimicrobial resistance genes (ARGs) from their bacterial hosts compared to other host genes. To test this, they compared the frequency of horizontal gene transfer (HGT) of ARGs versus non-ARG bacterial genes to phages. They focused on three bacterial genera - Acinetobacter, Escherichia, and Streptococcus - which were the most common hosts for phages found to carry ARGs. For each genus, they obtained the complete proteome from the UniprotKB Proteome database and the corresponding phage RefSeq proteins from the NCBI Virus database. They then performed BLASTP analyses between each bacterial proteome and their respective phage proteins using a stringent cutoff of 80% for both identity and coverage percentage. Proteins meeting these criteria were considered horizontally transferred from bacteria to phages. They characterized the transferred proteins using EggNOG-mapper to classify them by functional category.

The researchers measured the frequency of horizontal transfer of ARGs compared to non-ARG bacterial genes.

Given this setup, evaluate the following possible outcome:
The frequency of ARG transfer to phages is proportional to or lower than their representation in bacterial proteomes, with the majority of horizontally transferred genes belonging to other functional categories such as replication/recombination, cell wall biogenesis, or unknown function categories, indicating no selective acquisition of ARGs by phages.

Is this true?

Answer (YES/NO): YES